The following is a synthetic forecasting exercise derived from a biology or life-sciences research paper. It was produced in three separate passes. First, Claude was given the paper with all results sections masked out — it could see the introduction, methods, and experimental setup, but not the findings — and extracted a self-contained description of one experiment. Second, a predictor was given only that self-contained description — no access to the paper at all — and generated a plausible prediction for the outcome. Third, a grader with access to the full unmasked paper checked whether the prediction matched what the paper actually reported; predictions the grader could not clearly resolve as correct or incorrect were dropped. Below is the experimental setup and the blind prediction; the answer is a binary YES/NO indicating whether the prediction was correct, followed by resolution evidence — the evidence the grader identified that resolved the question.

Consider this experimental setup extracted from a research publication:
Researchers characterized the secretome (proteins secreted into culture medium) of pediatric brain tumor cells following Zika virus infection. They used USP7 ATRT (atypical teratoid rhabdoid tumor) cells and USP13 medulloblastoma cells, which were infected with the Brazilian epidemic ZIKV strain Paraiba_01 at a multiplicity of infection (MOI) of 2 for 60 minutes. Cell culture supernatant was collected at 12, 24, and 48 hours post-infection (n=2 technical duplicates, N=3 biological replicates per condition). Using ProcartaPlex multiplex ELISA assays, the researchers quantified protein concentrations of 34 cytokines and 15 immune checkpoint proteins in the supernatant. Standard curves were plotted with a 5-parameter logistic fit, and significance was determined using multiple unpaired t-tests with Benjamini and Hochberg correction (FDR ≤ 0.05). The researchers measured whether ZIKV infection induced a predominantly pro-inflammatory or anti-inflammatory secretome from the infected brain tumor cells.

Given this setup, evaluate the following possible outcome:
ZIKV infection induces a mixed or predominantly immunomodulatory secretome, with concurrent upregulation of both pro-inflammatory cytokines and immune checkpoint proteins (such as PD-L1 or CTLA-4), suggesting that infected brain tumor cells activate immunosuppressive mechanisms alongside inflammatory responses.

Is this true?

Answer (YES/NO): NO